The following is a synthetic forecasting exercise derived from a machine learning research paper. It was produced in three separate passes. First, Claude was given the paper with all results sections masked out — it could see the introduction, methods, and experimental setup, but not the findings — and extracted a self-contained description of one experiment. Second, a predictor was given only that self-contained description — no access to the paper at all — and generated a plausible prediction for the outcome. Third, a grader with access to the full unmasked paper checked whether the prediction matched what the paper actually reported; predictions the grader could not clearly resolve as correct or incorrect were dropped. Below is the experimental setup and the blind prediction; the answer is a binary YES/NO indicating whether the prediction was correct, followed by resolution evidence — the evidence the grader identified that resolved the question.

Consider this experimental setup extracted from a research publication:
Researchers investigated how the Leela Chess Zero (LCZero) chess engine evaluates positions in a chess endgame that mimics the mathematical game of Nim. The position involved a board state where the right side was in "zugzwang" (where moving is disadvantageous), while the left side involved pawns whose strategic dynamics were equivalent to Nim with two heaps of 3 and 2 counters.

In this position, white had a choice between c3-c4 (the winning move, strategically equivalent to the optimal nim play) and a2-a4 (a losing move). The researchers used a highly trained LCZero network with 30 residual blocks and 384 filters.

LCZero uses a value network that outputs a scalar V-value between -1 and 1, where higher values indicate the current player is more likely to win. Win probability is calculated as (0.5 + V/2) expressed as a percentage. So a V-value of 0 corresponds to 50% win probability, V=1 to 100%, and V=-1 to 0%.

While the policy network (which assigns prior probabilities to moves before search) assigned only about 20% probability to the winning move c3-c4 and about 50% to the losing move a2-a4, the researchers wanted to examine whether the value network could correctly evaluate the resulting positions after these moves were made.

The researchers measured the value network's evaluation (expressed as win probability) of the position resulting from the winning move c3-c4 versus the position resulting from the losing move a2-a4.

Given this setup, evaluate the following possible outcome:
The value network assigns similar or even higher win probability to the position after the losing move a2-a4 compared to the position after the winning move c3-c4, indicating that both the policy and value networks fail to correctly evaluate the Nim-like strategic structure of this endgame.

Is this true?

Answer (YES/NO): NO